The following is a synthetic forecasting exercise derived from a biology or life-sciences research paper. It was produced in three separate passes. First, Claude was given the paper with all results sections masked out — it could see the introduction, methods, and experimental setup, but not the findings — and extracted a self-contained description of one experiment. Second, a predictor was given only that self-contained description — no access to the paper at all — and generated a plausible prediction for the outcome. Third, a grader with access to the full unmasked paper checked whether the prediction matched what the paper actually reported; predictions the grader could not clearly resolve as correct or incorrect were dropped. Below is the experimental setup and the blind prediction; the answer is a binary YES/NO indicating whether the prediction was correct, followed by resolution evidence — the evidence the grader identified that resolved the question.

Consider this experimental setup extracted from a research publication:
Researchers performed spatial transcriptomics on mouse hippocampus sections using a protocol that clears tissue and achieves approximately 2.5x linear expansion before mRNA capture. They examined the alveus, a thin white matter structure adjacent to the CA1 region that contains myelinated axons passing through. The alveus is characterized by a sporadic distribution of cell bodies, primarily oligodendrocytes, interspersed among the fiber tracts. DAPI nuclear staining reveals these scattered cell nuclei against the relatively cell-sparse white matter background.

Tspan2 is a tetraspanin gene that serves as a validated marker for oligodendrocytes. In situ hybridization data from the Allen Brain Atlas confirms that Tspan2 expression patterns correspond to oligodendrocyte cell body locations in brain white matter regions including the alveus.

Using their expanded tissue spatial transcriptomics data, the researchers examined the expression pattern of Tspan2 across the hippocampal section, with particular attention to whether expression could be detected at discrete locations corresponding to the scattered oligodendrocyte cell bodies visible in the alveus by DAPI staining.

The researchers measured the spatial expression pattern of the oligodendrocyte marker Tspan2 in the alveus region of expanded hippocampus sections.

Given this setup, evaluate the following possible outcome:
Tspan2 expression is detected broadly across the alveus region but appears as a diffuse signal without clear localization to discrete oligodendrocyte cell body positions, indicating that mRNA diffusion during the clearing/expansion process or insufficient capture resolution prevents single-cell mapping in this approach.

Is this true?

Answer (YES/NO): NO